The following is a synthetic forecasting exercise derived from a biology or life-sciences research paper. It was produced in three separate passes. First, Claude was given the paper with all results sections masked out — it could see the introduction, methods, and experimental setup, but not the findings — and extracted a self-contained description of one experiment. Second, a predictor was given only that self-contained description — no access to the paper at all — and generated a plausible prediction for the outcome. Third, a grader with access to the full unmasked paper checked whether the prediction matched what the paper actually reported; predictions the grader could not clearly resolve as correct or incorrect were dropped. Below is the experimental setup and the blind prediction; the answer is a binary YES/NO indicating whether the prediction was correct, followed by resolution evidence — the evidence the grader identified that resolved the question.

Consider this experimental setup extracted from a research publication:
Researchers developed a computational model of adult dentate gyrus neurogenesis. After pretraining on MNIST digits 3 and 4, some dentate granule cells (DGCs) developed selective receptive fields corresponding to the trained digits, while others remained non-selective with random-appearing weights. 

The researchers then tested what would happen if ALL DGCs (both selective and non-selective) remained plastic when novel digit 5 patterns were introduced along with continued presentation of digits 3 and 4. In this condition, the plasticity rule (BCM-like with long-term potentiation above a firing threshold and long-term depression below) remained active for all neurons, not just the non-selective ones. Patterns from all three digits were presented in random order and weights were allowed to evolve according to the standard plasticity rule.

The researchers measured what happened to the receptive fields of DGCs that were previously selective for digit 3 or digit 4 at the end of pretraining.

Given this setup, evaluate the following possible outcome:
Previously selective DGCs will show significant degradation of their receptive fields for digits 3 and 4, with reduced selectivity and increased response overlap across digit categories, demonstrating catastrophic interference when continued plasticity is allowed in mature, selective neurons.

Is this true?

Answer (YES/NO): YES